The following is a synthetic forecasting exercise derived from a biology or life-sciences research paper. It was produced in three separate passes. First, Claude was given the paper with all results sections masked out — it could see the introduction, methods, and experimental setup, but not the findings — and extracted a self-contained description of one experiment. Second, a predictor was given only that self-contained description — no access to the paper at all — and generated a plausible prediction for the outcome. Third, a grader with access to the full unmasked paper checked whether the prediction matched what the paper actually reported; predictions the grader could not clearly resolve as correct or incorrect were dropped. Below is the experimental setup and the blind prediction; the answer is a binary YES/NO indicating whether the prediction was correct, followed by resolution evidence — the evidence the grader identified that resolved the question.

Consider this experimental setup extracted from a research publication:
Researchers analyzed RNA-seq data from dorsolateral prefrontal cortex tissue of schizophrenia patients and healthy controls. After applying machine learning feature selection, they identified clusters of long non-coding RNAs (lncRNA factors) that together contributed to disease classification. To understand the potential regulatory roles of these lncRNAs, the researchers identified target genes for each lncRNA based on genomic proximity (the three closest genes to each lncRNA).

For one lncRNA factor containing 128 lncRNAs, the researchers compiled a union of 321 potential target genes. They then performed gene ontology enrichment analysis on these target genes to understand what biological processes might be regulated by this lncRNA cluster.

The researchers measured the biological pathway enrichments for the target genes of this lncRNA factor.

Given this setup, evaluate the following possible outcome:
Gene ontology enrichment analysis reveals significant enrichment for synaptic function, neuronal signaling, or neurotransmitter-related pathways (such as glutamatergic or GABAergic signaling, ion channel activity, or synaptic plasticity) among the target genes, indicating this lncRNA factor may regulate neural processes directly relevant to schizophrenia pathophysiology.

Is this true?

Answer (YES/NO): NO